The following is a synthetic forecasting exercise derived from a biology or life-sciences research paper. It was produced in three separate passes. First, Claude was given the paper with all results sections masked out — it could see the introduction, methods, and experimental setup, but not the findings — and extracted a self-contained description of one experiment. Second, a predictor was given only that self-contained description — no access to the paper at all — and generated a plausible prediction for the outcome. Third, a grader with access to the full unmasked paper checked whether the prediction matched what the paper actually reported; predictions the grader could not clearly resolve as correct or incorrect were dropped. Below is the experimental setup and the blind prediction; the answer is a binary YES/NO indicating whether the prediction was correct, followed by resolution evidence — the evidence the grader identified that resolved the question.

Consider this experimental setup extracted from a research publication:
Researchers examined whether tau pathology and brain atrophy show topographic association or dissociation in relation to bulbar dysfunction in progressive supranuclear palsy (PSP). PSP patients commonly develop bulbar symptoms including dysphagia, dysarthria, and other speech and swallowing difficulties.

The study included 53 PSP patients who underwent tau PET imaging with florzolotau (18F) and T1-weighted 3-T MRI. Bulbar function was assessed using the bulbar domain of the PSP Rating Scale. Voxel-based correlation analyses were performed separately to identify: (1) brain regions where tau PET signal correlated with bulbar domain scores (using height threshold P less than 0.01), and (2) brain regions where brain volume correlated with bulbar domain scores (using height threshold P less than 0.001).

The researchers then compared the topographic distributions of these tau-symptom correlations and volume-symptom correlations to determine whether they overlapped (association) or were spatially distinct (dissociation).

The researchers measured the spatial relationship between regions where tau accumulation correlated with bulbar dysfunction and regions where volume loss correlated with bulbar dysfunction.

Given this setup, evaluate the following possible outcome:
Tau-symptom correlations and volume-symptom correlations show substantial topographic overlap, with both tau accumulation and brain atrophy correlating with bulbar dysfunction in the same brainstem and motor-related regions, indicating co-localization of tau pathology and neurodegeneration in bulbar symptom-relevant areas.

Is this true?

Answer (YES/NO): NO